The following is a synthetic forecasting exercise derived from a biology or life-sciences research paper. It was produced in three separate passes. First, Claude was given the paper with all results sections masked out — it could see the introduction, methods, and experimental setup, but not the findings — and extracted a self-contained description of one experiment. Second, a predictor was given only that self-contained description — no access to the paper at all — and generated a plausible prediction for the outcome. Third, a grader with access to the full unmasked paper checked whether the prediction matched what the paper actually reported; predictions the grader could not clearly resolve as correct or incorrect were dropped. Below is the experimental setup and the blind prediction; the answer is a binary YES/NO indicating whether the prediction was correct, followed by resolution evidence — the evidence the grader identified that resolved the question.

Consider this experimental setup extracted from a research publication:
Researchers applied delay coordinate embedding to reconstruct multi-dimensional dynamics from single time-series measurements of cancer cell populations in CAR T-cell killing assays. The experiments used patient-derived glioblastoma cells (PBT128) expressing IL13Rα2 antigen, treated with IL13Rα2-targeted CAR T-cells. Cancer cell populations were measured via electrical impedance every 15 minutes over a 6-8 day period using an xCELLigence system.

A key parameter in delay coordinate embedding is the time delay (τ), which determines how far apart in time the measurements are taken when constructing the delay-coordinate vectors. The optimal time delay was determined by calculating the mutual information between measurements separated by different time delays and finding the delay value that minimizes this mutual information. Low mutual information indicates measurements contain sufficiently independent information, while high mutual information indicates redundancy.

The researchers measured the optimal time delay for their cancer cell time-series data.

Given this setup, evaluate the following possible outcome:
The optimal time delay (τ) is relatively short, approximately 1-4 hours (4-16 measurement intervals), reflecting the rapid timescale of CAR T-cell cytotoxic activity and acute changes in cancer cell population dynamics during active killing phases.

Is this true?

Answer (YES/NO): NO